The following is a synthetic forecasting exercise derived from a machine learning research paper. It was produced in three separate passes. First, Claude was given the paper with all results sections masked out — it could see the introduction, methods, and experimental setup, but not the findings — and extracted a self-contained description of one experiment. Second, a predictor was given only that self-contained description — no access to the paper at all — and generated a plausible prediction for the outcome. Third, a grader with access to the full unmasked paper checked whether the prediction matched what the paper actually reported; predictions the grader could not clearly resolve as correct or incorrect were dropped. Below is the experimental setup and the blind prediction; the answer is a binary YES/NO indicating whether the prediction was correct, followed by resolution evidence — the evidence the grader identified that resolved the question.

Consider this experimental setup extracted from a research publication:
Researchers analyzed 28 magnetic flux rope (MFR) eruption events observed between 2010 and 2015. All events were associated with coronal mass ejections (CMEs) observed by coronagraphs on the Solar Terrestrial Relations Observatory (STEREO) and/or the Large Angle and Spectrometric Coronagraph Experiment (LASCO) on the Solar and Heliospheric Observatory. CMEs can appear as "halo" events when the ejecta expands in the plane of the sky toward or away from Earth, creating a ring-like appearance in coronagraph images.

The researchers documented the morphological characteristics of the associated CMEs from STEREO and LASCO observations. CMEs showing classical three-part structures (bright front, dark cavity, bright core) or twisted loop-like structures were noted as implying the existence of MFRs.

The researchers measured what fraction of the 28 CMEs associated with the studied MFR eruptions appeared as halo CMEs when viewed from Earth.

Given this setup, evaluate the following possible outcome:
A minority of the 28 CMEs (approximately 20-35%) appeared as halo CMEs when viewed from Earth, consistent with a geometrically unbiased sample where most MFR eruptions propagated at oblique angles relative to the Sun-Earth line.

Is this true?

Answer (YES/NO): NO